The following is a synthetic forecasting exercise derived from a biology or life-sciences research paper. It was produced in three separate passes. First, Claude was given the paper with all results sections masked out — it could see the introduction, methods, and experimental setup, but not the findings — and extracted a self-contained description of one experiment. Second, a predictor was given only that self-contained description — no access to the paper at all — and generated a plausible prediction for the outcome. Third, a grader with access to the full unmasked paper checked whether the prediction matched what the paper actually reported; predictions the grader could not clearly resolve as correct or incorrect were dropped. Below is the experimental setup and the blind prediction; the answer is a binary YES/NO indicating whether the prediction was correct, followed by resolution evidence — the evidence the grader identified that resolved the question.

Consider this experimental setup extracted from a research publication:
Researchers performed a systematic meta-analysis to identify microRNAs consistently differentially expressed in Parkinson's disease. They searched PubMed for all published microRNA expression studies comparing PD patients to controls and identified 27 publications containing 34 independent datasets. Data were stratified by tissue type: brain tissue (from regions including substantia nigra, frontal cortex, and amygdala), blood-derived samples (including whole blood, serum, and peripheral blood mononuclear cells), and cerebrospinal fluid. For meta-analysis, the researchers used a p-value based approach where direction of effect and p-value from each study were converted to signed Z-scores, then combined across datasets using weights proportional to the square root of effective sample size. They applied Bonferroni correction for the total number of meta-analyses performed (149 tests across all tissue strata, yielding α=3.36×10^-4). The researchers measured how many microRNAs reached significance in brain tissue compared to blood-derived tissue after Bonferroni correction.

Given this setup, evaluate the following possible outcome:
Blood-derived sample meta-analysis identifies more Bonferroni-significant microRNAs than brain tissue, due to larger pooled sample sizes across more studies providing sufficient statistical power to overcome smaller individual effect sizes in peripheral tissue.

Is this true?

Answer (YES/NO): YES